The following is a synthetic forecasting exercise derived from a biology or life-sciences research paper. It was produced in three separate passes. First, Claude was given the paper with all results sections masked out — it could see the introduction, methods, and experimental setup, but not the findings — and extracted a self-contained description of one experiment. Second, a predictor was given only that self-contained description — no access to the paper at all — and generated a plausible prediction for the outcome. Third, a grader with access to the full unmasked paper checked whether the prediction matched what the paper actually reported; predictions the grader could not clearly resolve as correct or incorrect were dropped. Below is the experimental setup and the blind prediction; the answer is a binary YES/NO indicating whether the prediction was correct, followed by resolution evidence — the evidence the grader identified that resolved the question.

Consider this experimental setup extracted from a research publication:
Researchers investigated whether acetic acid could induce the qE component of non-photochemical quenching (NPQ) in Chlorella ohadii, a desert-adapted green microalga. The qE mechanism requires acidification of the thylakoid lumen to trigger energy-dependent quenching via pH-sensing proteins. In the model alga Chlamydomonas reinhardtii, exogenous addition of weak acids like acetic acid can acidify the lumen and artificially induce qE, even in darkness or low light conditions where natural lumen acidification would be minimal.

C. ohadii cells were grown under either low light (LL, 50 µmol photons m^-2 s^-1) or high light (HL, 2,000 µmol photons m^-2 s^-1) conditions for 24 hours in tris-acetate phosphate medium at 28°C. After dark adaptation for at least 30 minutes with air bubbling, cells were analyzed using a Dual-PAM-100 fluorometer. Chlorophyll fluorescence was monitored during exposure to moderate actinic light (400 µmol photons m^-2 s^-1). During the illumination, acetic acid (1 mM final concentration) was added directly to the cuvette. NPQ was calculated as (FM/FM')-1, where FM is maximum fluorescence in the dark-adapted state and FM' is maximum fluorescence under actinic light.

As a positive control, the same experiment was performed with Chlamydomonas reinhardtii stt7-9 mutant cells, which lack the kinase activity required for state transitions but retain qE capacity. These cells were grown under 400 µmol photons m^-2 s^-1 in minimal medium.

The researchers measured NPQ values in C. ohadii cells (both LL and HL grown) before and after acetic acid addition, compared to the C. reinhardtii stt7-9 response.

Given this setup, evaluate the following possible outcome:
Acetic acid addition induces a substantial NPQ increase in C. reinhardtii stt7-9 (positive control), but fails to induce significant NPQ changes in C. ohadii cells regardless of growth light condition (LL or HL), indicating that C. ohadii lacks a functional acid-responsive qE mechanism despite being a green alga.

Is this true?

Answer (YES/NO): YES